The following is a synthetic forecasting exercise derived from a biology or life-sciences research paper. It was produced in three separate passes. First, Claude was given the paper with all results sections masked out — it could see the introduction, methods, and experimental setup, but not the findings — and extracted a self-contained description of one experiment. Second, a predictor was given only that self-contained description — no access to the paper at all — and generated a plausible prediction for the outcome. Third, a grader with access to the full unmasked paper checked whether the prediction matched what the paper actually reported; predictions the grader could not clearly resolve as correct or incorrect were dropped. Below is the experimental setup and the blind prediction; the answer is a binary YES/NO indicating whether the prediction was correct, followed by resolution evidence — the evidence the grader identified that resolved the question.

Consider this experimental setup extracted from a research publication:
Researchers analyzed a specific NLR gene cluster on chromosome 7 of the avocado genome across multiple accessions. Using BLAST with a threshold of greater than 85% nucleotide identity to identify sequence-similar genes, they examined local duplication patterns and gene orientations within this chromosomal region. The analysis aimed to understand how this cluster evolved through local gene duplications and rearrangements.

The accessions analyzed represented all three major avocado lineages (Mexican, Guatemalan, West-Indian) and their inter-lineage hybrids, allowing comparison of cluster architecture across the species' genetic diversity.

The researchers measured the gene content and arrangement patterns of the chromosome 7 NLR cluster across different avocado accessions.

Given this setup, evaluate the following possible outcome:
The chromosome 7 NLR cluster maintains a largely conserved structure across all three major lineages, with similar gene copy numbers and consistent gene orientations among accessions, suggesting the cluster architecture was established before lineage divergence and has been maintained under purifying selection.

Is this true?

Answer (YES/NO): NO